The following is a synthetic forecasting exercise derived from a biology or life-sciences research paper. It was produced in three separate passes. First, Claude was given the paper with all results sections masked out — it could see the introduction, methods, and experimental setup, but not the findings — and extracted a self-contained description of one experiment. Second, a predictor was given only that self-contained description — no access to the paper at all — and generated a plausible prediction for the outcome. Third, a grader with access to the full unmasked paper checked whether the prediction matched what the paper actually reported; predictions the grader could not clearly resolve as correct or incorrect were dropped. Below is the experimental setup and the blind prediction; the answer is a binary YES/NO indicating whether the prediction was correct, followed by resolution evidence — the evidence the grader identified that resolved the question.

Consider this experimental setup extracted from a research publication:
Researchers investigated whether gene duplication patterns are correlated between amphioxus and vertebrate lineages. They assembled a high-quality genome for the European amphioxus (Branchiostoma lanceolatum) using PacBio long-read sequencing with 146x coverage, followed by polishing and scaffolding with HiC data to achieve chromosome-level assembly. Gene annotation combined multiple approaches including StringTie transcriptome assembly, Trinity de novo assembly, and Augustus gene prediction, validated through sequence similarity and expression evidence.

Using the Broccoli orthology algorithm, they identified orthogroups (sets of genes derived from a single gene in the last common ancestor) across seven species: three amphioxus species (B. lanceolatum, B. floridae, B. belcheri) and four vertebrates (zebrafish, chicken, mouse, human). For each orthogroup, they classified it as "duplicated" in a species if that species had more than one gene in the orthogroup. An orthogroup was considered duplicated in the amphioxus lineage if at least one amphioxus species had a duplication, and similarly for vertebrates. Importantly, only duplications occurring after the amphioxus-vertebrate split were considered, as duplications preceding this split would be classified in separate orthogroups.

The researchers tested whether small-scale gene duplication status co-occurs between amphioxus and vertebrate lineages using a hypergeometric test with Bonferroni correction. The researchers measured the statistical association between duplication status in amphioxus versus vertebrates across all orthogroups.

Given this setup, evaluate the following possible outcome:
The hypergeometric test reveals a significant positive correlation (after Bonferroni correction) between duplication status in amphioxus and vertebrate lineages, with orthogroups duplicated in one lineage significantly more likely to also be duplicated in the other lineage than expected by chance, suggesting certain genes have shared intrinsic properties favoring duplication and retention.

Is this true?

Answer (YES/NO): YES